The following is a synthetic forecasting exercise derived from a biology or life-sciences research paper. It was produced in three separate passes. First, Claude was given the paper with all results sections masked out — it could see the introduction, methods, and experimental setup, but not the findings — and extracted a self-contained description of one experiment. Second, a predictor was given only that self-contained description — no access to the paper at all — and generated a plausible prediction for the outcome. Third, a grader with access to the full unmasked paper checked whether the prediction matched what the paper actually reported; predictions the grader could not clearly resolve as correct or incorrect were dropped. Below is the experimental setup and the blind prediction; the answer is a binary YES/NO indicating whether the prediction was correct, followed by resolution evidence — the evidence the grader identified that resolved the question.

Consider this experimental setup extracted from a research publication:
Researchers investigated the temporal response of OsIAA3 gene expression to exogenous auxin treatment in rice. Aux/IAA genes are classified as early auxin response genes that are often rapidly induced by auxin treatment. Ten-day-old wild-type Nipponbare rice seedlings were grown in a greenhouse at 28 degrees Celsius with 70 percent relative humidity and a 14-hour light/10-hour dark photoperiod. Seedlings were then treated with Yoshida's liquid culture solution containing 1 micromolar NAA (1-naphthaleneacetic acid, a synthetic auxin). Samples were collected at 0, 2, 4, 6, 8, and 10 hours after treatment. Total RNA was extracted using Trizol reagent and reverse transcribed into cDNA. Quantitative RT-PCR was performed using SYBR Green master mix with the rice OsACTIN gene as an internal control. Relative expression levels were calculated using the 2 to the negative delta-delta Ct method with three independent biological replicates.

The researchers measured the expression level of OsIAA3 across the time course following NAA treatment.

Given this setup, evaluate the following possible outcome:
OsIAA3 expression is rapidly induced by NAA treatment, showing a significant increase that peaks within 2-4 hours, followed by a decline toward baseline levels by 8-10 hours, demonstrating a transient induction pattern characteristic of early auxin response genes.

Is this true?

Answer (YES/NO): NO